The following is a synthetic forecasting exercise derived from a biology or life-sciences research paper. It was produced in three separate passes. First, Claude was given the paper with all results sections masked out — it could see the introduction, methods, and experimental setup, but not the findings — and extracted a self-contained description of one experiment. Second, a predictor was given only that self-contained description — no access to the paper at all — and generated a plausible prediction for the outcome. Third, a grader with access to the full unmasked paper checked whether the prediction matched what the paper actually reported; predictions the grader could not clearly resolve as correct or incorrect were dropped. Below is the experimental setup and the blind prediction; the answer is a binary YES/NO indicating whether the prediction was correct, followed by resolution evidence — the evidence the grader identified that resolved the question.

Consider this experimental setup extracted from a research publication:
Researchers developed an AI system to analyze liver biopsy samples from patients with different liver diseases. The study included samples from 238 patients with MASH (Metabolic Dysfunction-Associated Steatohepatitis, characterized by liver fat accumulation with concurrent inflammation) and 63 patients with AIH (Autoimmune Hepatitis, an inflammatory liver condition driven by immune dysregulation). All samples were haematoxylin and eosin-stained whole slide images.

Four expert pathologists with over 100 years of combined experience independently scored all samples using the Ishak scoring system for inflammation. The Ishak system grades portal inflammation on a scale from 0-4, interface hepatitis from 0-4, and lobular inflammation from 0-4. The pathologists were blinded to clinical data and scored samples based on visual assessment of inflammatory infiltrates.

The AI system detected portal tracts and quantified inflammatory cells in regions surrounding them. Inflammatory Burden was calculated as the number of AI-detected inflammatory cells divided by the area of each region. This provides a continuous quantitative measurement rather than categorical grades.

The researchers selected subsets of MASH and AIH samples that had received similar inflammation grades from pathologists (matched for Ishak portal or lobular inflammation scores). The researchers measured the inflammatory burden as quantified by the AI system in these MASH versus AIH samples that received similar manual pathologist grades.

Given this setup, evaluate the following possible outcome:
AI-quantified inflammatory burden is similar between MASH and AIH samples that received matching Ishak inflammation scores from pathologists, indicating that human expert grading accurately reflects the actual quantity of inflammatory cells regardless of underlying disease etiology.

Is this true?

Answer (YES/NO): NO